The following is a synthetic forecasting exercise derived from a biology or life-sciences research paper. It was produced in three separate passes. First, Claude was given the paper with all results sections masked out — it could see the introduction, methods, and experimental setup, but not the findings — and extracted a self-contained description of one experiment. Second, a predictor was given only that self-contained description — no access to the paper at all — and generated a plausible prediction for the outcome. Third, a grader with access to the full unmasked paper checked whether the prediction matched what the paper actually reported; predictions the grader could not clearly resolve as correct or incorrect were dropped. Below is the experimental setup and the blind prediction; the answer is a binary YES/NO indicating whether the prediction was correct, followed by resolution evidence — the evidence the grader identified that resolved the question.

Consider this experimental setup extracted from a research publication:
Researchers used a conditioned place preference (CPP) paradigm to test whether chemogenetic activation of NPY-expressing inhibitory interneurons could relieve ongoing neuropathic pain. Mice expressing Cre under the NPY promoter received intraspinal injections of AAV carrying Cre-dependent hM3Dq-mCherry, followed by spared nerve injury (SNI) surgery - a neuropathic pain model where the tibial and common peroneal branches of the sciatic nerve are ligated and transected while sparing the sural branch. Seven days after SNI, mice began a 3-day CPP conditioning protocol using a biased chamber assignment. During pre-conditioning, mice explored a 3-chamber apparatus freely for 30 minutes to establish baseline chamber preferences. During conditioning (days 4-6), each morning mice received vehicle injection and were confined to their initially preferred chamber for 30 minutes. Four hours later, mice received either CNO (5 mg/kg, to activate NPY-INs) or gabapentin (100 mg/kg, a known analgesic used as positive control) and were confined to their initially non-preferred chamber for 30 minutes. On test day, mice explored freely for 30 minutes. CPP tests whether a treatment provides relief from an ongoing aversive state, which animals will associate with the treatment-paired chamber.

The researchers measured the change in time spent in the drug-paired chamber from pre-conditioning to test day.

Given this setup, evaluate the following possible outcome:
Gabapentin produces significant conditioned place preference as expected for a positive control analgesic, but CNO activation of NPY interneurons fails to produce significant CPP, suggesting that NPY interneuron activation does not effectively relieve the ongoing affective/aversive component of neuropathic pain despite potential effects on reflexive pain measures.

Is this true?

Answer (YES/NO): YES